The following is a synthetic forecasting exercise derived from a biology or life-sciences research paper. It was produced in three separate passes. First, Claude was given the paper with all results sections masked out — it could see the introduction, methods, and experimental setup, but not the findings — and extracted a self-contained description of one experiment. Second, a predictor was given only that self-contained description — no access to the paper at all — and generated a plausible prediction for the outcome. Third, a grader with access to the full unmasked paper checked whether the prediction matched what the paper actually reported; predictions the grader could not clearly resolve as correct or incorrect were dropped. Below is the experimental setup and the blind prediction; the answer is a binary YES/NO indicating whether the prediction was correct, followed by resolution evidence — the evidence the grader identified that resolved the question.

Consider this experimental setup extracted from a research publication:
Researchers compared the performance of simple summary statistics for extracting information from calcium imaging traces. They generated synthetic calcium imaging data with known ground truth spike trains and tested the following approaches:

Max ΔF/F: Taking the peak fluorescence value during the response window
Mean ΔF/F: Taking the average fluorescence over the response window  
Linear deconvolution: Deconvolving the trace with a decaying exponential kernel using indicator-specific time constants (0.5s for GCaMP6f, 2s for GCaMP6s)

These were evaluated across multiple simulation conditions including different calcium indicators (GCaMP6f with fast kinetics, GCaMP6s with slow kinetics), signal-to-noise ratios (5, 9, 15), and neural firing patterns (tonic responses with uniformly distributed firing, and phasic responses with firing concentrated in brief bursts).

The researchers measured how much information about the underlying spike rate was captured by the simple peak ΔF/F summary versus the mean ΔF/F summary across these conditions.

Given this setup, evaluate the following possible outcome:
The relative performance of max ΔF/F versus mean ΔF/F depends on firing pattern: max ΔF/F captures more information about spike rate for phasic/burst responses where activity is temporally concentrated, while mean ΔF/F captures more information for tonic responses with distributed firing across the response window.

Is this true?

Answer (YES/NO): NO